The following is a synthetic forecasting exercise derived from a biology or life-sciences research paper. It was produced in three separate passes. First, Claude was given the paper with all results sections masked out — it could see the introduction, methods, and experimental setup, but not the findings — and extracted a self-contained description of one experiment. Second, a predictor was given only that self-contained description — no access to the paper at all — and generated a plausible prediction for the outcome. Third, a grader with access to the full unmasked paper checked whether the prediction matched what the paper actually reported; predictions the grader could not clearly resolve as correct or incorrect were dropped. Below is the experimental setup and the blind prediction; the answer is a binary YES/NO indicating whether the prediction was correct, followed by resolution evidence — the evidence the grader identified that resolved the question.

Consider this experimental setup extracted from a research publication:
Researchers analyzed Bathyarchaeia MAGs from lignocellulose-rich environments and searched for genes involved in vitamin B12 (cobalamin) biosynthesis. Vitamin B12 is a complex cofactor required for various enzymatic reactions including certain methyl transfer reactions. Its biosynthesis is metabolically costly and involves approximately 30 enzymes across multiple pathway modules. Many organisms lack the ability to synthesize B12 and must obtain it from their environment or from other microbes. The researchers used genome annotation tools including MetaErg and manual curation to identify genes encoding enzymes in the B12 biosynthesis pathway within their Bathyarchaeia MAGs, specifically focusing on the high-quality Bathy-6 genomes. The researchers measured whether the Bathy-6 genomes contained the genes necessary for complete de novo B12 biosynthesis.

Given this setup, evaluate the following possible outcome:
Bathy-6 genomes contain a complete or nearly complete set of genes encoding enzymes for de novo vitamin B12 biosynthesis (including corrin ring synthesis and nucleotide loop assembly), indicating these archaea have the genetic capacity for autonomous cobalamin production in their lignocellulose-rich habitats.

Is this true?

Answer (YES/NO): YES